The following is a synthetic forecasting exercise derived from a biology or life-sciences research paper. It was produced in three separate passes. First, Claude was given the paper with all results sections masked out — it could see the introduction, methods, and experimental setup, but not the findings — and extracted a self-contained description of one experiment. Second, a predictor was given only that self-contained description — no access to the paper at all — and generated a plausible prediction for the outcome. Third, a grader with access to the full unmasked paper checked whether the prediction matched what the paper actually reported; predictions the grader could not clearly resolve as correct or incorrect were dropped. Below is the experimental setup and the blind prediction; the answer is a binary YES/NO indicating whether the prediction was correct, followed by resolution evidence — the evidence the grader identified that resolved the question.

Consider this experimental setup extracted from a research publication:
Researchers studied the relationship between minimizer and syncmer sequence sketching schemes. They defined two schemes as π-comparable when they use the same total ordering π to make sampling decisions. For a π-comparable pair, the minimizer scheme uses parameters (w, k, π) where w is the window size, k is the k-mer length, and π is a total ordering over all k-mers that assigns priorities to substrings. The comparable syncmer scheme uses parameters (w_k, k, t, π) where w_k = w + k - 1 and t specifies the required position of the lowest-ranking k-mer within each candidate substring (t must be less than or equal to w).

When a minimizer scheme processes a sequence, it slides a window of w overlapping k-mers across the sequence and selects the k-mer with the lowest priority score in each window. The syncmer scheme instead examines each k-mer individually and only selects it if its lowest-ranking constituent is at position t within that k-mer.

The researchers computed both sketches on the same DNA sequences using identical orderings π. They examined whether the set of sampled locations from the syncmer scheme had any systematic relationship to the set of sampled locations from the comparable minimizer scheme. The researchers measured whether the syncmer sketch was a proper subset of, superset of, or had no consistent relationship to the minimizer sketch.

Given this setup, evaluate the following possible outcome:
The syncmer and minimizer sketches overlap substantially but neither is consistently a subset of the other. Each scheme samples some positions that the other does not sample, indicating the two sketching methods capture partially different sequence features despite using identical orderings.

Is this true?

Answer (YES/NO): NO